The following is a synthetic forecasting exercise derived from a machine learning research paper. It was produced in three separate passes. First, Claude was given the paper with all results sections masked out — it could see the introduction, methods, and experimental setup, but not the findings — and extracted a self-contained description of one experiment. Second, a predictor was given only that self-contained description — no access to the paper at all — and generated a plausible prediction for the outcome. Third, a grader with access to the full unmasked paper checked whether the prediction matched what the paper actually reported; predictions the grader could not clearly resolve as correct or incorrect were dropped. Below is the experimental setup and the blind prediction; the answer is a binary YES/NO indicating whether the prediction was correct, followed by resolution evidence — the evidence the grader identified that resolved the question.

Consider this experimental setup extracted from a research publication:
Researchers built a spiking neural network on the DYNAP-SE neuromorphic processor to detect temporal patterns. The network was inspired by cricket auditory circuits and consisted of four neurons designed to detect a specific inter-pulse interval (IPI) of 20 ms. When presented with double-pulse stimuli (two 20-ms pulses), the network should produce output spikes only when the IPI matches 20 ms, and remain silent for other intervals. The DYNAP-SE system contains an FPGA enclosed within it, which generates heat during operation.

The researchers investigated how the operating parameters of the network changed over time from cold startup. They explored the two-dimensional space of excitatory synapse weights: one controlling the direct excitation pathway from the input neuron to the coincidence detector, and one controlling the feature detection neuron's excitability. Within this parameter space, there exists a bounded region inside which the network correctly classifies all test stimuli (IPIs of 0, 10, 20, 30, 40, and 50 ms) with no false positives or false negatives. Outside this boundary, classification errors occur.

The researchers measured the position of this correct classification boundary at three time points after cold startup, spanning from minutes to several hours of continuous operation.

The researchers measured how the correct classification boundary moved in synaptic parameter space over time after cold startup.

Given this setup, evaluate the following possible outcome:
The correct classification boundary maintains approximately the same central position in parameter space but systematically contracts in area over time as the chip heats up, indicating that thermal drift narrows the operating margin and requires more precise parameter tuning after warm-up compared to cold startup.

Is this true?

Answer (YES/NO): NO